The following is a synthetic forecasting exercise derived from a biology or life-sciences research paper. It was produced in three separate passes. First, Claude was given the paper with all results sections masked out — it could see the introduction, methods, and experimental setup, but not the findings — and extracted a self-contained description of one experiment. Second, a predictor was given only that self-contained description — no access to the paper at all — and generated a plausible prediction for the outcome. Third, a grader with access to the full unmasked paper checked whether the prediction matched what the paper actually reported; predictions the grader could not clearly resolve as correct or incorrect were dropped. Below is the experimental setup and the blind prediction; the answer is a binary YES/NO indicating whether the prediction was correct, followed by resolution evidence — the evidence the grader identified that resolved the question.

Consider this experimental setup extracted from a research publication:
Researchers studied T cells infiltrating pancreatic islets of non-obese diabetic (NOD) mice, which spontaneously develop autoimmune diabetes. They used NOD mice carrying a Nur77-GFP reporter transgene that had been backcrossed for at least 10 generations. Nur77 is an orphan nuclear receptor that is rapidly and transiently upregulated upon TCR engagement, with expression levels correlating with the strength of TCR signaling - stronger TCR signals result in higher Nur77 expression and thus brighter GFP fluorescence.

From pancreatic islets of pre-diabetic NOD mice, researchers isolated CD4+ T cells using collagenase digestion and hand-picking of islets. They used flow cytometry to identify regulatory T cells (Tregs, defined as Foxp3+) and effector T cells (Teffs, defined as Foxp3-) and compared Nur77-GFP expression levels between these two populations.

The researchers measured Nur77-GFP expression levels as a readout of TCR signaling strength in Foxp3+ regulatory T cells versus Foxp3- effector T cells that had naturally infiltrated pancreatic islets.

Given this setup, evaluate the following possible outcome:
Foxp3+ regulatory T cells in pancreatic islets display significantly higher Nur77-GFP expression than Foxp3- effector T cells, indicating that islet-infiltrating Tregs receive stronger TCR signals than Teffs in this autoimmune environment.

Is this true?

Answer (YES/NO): YES